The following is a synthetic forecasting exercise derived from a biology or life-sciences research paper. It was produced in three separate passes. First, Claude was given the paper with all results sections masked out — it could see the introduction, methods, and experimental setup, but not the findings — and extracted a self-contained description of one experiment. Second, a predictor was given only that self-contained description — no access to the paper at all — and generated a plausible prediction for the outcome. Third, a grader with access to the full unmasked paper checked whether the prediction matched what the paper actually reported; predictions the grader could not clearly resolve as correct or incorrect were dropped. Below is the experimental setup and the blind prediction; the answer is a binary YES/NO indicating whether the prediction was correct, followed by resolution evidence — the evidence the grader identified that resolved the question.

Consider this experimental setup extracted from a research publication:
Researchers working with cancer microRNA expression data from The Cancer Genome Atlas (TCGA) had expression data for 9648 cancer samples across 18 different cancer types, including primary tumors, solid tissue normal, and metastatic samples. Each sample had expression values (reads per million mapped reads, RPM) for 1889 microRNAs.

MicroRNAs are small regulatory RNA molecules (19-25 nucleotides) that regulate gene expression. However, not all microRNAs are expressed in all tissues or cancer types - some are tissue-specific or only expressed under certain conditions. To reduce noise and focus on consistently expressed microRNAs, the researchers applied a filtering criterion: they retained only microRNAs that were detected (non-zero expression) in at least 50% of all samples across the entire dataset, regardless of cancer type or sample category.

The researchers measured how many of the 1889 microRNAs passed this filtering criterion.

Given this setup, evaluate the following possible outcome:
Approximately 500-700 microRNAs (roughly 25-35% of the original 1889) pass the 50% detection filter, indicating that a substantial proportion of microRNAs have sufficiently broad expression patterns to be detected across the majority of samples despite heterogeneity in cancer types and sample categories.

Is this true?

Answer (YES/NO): YES